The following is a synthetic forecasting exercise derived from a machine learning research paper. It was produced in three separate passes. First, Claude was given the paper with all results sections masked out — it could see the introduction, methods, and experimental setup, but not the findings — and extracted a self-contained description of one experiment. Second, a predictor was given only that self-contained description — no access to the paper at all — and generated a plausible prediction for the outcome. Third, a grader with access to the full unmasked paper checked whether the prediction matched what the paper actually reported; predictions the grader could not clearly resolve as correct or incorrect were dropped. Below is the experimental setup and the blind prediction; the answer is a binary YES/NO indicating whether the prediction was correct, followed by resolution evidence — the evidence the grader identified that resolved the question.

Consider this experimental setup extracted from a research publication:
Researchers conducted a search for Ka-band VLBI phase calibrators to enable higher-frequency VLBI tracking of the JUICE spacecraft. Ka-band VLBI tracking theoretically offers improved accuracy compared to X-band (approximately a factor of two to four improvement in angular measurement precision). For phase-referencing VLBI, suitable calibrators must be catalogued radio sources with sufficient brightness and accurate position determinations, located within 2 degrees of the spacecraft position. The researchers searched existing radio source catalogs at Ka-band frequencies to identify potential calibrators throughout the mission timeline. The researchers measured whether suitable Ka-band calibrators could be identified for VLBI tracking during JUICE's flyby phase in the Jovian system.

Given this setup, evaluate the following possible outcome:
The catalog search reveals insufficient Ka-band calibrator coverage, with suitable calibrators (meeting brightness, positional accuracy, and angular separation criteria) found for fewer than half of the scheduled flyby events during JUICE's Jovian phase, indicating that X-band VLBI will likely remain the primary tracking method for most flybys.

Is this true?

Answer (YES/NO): NO